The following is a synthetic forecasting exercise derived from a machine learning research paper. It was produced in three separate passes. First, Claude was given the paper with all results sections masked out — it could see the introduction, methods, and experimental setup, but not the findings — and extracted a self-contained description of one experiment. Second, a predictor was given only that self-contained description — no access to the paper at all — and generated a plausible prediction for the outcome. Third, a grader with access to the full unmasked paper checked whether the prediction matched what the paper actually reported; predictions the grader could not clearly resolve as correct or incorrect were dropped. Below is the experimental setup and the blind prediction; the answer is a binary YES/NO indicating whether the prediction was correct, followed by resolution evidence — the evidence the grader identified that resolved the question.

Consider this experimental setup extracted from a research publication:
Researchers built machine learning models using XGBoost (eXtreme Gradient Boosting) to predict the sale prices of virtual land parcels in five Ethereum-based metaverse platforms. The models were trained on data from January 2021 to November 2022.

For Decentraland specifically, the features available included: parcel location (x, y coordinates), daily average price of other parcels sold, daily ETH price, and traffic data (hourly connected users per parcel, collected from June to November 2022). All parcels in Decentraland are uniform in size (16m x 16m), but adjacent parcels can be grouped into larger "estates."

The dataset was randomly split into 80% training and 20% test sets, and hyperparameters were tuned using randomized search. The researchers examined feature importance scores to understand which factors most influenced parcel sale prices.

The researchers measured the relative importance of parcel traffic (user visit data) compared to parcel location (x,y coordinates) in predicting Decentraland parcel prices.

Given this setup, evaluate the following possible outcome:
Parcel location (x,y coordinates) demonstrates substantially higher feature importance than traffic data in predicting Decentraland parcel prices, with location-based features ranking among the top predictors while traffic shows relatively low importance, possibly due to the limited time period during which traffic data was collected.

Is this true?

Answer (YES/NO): YES